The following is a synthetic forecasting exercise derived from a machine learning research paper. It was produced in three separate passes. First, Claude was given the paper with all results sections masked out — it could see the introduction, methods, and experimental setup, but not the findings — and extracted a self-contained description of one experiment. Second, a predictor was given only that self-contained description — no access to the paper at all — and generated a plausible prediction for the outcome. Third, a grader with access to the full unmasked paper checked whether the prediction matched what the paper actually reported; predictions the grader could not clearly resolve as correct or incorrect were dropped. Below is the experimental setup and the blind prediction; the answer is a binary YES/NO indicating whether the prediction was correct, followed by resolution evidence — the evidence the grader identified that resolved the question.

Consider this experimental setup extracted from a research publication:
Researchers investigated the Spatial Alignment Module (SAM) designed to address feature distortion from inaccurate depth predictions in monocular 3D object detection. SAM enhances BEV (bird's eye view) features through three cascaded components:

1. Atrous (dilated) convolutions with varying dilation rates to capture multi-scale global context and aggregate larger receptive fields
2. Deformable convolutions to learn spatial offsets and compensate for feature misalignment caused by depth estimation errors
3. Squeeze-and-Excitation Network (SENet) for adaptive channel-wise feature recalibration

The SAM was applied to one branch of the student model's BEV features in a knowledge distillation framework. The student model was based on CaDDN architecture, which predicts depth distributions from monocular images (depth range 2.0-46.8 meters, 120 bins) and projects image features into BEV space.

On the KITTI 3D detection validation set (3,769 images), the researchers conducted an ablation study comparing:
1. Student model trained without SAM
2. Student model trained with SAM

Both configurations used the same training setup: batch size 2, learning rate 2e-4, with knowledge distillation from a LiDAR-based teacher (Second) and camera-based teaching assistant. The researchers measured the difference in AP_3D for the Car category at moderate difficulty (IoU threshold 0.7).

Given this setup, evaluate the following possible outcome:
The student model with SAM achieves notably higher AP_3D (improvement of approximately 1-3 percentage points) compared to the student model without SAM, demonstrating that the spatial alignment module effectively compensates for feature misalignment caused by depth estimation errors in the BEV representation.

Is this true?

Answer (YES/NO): YES